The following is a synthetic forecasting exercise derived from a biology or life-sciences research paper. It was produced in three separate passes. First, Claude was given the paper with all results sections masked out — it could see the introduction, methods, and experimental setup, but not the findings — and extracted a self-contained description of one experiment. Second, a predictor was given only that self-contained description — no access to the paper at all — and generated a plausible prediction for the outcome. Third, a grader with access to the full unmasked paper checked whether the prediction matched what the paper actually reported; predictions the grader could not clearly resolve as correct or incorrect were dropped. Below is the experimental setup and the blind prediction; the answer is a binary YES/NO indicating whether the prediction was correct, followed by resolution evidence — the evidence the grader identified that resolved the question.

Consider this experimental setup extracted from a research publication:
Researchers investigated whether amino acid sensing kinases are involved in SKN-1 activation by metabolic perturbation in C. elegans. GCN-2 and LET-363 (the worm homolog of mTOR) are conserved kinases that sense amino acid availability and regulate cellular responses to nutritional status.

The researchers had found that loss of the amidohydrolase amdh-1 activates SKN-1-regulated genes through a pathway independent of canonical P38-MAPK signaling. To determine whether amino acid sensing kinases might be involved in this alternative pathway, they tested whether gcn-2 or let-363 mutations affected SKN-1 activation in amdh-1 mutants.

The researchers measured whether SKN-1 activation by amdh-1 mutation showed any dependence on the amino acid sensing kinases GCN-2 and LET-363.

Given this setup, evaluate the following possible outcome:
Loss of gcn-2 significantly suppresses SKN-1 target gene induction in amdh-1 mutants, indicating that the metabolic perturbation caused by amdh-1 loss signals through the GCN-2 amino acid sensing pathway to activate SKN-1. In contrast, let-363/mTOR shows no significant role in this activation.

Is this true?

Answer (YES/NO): NO